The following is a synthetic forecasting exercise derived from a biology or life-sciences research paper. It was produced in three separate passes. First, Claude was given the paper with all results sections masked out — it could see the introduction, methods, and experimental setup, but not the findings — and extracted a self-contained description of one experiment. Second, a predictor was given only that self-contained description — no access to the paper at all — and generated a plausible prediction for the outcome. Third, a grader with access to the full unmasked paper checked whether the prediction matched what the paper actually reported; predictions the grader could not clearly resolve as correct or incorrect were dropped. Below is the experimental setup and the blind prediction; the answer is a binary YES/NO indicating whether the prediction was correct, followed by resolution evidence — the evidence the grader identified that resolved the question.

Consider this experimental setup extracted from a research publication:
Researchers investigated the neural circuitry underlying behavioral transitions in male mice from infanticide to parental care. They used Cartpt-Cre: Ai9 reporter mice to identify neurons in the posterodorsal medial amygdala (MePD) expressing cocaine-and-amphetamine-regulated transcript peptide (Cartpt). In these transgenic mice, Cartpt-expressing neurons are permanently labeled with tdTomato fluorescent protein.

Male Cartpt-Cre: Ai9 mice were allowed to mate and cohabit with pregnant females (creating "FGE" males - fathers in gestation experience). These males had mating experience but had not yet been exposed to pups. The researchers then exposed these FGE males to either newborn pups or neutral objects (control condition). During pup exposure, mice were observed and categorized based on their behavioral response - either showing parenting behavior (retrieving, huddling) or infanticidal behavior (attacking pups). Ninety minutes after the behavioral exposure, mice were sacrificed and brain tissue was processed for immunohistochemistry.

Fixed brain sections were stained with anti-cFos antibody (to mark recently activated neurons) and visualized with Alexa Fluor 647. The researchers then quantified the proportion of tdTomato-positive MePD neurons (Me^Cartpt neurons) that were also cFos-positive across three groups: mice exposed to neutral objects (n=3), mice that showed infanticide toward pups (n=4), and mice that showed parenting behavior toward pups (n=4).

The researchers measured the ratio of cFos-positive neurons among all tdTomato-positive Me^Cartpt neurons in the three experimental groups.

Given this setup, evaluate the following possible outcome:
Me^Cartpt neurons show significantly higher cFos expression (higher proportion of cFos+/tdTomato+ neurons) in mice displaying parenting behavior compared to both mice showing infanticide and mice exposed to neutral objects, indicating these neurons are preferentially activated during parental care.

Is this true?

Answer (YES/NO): NO